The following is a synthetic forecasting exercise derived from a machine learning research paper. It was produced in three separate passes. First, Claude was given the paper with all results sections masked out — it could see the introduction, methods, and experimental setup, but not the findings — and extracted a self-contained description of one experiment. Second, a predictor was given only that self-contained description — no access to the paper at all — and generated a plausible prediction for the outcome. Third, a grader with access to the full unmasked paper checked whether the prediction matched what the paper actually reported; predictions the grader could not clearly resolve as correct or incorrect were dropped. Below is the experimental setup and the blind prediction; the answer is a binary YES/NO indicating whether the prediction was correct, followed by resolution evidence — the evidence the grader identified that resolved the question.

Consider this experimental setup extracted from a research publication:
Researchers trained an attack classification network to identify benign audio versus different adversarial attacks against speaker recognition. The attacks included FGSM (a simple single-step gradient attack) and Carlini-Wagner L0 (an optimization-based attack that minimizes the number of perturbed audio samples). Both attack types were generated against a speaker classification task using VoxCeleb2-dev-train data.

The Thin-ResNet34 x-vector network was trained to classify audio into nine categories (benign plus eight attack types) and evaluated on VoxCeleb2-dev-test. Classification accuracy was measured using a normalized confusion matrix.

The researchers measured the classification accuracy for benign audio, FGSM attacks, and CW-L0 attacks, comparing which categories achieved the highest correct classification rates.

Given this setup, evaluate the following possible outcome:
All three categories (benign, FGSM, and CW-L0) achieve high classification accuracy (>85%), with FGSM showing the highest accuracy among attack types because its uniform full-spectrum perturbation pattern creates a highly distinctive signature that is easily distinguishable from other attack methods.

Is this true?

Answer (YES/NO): NO